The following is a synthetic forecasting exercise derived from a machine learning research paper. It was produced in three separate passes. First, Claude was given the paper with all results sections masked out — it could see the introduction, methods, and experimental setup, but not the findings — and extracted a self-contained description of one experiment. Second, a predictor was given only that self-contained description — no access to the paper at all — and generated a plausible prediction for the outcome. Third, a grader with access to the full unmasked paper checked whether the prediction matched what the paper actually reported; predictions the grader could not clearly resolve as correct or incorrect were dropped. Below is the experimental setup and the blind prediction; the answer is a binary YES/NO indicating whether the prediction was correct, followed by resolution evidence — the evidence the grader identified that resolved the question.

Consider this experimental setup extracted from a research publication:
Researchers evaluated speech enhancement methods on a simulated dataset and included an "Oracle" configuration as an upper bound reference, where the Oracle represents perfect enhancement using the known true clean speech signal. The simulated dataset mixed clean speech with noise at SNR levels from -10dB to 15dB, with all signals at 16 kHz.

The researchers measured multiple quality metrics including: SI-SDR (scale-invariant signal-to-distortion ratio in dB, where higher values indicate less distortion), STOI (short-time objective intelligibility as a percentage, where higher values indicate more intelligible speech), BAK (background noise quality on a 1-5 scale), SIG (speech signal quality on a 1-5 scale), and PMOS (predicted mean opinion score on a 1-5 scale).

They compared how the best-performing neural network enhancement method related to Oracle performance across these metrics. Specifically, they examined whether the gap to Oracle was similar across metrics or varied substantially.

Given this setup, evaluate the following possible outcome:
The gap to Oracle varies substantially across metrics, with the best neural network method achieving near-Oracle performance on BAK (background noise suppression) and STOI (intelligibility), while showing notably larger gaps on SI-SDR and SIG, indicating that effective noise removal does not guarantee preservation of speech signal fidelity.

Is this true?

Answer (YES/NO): NO